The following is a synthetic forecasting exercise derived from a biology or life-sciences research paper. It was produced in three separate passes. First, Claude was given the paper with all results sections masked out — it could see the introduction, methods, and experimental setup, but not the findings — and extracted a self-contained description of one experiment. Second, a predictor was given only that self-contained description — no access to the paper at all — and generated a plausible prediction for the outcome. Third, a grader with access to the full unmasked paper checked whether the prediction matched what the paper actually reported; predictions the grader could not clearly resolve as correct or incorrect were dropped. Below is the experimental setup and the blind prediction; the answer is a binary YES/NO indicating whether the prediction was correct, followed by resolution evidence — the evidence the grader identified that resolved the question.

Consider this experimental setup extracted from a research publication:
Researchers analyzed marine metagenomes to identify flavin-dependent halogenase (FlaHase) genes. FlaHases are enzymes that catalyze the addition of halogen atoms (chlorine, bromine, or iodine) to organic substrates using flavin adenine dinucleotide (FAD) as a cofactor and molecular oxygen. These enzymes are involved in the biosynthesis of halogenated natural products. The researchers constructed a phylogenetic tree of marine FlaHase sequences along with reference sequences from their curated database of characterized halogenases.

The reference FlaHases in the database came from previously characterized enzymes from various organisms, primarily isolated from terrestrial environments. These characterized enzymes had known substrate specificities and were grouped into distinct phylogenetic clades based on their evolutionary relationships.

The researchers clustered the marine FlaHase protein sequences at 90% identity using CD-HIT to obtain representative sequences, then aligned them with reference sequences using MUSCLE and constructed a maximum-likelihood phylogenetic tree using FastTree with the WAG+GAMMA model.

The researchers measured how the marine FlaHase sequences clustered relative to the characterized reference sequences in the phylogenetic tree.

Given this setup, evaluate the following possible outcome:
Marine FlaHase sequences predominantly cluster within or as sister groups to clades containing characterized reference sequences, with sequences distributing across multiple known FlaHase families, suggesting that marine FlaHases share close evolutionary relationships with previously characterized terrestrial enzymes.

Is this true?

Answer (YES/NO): YES